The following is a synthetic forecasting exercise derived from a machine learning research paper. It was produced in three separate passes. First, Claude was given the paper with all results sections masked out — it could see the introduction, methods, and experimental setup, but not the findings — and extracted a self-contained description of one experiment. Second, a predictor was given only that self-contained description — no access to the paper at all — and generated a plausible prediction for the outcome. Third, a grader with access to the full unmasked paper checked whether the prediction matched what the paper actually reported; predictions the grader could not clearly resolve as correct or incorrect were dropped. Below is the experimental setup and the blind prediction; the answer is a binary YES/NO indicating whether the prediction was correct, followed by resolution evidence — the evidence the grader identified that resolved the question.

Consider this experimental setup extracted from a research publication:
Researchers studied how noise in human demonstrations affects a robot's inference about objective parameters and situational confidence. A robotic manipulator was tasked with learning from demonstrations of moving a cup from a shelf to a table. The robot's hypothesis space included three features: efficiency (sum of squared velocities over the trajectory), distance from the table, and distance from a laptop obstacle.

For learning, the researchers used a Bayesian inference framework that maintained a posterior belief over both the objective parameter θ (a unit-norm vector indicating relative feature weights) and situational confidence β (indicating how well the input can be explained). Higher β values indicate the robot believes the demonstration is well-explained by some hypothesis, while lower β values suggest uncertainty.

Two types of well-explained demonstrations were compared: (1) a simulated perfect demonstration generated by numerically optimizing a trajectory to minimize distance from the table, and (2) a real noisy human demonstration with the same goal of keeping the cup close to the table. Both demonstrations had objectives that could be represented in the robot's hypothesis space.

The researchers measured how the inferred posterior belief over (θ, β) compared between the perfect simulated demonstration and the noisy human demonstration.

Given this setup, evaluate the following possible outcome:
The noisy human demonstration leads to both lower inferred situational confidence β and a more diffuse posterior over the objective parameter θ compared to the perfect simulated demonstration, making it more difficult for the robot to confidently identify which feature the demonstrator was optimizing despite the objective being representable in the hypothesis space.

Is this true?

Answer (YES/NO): YES